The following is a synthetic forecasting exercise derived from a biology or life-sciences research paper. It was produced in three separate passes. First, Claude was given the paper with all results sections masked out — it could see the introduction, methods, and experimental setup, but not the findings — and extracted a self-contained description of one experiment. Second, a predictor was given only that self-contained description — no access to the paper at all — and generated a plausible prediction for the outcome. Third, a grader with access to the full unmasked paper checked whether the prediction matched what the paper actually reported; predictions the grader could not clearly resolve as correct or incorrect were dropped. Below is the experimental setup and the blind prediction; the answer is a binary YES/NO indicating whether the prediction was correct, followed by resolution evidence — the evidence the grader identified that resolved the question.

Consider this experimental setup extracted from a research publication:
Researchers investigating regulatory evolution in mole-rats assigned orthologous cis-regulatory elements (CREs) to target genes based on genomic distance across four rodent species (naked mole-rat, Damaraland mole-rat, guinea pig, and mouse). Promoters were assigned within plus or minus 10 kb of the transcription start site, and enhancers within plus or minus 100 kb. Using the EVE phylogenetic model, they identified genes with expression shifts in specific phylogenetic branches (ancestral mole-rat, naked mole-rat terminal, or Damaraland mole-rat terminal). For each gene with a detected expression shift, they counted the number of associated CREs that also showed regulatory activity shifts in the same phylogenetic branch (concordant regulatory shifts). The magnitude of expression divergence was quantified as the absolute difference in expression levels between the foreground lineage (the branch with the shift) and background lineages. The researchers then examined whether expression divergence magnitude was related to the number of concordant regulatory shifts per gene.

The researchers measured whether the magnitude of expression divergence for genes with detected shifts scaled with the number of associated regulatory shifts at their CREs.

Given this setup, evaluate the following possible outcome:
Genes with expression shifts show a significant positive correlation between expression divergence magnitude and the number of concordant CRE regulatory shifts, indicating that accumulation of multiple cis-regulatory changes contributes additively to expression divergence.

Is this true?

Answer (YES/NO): NO